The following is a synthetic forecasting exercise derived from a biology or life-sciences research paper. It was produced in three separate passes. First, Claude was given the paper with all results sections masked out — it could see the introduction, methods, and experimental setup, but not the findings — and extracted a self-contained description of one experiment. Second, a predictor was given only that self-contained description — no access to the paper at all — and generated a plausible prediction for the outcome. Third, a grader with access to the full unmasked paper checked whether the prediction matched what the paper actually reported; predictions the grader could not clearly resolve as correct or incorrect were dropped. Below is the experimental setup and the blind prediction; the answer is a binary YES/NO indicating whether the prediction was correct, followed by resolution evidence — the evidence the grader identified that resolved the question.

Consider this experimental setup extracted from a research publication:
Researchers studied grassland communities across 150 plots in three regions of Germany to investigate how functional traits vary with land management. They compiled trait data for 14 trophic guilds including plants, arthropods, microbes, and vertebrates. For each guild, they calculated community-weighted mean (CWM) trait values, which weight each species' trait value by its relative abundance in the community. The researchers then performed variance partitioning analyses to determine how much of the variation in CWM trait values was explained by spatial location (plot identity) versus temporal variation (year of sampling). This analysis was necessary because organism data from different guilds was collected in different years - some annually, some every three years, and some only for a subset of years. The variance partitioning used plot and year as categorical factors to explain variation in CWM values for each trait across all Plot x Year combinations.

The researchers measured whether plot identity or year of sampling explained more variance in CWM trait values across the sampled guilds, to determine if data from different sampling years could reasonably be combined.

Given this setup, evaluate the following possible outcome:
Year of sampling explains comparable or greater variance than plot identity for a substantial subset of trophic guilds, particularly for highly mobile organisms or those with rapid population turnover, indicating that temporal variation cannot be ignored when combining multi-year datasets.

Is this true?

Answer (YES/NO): NO